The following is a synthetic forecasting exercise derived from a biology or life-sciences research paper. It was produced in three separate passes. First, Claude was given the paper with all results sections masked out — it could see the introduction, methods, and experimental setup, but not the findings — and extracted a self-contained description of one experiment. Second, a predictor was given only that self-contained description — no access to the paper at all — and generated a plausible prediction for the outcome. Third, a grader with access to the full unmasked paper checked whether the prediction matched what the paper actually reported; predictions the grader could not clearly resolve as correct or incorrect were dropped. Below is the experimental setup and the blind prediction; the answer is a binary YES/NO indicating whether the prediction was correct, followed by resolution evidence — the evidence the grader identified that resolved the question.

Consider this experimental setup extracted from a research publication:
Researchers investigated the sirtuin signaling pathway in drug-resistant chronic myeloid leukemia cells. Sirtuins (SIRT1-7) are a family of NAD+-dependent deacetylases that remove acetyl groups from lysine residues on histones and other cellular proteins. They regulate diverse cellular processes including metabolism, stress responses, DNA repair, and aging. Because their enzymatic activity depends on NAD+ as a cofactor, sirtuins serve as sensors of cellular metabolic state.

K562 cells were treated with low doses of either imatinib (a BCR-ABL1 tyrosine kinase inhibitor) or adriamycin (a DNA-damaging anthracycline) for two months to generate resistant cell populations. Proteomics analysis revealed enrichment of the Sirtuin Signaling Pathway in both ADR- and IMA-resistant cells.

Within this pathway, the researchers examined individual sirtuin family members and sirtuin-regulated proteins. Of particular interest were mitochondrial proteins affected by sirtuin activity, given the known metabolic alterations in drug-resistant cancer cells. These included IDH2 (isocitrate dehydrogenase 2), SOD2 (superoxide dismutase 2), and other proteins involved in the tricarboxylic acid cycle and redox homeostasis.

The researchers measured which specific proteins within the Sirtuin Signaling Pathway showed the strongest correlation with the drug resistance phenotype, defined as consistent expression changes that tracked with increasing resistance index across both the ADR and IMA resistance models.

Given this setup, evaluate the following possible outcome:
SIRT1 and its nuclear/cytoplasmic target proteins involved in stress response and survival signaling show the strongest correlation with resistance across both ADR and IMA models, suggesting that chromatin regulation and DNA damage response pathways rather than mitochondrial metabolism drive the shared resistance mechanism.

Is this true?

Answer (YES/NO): NO